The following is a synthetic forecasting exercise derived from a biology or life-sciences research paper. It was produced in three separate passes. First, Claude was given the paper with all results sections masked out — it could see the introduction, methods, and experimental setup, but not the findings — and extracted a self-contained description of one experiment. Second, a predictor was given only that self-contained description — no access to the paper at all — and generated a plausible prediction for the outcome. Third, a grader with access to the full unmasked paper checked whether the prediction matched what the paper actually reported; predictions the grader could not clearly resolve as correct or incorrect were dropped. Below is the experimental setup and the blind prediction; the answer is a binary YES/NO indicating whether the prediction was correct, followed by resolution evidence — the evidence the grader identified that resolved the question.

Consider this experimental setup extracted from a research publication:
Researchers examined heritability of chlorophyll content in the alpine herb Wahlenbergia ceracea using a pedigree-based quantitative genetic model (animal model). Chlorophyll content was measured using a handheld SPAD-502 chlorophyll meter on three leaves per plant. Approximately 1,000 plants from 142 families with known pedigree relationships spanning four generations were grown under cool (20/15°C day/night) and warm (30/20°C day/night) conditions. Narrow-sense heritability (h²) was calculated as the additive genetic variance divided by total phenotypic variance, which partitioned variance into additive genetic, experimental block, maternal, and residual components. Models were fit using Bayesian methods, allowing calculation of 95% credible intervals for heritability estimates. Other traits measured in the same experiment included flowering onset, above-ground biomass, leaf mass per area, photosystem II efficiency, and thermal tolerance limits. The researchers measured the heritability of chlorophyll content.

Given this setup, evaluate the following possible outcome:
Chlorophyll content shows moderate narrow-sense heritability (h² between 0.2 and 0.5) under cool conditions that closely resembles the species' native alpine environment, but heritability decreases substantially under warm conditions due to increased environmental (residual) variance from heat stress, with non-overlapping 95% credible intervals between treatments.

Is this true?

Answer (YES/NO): NO